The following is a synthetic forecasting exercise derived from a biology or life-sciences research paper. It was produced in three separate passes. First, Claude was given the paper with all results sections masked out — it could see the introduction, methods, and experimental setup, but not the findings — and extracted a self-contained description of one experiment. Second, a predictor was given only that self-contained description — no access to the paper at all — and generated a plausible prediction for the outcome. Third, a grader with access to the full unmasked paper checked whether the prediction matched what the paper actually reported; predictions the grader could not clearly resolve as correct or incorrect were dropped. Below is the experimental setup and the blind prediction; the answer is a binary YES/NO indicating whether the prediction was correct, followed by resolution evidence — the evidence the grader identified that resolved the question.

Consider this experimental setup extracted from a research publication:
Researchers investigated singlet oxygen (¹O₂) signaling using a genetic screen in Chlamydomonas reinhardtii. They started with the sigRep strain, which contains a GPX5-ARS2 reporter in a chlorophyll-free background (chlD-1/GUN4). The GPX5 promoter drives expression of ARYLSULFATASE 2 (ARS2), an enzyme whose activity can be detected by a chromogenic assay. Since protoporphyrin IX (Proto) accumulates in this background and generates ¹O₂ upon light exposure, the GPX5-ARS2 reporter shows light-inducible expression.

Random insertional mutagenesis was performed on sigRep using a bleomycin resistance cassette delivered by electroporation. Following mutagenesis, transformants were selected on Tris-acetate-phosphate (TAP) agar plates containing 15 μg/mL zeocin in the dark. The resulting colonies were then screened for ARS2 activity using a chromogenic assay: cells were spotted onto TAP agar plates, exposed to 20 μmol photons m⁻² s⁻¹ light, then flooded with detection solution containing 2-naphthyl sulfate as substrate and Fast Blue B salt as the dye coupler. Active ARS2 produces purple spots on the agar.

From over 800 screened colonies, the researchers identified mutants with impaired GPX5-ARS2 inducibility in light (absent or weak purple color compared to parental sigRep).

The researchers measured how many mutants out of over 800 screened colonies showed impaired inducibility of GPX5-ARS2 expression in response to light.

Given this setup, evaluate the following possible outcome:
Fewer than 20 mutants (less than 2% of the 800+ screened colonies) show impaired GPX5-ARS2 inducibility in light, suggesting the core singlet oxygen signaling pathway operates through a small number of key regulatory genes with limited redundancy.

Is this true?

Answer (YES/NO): YES